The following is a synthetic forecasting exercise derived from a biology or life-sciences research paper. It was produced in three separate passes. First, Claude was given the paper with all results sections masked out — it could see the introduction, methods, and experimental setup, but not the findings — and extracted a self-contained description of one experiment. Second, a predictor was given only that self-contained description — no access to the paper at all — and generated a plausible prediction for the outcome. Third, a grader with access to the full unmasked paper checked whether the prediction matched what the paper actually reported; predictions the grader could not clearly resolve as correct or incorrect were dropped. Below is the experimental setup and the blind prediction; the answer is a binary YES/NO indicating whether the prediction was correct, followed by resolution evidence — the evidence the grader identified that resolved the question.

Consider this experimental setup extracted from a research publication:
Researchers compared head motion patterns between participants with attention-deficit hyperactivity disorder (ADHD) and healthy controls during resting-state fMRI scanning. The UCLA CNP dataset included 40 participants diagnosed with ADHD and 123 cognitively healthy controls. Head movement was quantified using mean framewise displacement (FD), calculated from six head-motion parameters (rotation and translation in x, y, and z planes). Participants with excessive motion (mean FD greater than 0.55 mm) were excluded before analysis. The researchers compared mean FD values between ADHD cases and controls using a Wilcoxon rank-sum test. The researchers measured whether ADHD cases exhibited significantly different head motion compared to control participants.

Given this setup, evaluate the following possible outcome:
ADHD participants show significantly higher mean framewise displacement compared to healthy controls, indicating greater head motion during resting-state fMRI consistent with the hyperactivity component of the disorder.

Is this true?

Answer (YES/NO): NO